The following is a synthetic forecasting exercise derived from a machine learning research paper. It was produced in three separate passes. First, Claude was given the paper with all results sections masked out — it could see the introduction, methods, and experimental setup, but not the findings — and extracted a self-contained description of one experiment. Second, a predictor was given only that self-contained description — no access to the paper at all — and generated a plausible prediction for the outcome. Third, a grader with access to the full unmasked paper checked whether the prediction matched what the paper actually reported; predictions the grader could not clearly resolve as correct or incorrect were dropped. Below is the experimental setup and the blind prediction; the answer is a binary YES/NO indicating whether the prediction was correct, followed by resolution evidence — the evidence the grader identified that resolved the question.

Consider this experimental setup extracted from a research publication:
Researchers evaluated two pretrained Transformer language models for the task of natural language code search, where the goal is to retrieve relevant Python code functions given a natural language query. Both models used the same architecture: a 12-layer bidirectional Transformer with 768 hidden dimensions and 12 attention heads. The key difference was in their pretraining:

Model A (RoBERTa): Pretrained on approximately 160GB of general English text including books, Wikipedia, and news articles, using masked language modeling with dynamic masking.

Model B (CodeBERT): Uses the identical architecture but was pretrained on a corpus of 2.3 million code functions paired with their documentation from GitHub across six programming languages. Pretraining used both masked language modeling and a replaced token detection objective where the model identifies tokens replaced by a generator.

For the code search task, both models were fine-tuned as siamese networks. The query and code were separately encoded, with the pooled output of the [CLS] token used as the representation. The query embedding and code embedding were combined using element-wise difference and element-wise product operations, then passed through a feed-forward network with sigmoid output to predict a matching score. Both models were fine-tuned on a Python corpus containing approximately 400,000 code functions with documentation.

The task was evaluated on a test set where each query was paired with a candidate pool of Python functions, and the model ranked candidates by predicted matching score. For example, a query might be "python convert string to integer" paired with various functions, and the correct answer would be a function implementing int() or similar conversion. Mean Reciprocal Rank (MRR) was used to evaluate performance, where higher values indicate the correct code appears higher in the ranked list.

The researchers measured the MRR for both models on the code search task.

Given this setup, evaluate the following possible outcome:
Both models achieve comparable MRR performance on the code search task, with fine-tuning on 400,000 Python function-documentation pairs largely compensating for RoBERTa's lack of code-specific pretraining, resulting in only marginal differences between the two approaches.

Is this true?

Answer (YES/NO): NO